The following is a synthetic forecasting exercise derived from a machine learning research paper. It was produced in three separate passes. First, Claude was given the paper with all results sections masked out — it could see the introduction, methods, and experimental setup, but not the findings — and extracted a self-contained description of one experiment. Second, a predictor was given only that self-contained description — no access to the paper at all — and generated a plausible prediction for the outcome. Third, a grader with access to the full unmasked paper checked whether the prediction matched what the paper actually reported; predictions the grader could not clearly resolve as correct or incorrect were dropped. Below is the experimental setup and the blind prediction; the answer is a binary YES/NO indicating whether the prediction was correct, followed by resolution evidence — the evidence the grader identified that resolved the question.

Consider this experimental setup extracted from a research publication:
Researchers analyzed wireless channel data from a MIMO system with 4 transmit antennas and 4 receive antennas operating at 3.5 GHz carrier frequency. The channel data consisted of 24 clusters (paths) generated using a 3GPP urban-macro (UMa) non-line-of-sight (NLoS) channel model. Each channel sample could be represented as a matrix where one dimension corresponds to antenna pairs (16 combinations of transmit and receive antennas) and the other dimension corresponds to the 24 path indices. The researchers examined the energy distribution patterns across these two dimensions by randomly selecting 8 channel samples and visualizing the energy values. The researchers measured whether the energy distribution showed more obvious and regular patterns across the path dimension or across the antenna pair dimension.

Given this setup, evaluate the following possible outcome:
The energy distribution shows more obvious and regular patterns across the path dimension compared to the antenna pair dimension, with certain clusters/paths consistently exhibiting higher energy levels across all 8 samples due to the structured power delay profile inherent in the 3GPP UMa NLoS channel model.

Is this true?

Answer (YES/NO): NO